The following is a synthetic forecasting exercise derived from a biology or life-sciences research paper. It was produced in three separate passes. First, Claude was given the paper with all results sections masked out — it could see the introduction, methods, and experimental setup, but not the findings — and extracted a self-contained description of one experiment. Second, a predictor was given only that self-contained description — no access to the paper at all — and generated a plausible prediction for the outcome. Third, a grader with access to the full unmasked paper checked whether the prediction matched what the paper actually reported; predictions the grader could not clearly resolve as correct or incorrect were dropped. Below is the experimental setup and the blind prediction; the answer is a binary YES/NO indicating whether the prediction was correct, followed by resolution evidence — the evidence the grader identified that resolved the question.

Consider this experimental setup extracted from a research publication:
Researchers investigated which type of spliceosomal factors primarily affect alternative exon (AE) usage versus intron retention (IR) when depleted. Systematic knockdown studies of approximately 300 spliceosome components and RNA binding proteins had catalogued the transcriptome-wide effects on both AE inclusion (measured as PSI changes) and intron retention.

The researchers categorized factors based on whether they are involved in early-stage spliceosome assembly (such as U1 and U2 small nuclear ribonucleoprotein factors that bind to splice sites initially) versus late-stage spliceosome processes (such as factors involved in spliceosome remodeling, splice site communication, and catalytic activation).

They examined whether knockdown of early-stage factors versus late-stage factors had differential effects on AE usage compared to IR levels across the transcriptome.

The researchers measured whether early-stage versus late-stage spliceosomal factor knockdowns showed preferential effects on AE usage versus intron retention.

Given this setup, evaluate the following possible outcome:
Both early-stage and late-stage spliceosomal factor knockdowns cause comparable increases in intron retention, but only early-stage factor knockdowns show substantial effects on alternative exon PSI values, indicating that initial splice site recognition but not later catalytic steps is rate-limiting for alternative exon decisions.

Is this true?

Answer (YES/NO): NO